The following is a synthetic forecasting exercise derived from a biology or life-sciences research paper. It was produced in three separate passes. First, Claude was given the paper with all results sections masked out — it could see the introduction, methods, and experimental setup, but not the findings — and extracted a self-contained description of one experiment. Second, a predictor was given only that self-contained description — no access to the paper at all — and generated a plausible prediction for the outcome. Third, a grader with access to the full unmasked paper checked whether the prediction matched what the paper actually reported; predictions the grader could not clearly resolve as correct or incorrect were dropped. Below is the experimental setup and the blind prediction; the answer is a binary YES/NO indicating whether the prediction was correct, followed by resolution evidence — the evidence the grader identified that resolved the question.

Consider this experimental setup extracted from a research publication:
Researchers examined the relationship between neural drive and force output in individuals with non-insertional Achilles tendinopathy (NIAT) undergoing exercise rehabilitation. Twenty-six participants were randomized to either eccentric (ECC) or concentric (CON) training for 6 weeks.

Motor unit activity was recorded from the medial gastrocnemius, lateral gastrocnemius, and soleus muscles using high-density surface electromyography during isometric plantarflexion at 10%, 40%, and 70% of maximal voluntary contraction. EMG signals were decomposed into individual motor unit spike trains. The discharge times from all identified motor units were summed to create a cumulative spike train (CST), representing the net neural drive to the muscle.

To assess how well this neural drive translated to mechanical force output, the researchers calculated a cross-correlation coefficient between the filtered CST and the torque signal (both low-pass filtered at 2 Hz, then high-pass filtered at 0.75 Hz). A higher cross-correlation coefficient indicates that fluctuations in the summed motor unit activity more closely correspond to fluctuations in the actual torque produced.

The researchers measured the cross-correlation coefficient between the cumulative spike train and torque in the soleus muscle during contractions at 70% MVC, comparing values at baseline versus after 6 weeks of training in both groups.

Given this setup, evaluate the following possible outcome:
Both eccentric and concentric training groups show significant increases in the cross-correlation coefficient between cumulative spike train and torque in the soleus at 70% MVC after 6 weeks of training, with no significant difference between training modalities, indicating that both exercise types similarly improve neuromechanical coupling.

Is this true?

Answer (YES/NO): NO